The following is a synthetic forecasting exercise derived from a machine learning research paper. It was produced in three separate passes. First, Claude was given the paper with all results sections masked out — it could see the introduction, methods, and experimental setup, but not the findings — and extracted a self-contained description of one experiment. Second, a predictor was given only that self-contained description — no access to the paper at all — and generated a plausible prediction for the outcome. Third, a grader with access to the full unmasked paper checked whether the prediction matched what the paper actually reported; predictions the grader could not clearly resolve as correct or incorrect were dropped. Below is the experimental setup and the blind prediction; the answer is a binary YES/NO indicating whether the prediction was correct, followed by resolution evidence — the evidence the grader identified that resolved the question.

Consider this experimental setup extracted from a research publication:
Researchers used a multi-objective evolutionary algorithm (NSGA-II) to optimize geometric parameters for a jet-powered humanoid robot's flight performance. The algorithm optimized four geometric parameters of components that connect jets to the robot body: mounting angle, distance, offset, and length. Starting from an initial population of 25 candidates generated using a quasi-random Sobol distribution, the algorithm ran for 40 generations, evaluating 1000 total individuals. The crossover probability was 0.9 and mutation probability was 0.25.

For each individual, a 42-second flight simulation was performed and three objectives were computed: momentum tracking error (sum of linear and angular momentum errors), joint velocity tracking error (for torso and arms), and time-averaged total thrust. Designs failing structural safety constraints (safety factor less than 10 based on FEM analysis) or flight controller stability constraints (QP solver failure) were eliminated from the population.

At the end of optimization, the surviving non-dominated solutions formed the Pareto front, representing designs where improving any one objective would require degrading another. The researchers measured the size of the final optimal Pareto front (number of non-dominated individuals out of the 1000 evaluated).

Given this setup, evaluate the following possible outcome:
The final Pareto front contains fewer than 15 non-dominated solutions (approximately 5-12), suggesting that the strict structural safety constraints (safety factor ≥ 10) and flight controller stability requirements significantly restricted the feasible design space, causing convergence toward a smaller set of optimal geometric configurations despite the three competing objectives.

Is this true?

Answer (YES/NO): NO